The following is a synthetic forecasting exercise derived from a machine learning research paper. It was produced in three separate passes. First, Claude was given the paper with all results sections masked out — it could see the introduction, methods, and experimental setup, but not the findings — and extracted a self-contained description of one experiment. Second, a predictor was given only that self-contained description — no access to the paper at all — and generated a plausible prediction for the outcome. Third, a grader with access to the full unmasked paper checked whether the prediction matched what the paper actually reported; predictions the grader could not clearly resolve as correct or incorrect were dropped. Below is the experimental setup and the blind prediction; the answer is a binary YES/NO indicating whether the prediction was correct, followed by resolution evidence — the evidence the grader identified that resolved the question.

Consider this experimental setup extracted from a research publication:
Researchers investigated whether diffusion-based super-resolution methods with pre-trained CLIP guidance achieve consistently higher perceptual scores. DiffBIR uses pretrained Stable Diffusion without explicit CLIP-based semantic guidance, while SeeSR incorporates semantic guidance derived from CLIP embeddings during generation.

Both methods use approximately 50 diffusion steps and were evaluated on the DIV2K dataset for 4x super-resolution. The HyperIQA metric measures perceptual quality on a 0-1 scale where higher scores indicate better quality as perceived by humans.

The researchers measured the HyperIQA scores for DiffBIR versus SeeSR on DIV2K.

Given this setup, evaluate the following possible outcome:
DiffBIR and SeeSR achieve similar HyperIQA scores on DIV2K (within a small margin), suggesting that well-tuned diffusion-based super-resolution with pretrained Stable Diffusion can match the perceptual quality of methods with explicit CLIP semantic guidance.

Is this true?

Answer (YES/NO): NO